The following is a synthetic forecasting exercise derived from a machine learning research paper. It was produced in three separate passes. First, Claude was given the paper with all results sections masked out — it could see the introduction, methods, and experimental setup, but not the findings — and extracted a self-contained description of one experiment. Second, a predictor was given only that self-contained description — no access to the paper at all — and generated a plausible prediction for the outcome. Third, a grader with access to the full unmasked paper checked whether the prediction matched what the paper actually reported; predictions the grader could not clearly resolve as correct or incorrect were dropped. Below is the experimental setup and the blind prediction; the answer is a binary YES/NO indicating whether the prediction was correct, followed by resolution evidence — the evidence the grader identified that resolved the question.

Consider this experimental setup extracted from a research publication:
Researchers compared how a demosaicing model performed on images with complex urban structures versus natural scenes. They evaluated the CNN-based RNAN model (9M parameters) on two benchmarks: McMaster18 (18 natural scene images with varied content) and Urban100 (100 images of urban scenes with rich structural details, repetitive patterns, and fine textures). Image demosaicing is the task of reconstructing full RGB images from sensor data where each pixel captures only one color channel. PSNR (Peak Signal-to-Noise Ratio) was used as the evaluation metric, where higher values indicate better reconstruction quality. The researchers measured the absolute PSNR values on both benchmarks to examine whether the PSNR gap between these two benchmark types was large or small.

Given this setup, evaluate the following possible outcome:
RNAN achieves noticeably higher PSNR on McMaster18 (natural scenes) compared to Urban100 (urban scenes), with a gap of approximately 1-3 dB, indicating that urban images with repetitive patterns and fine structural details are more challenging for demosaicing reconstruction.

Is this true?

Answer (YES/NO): NO